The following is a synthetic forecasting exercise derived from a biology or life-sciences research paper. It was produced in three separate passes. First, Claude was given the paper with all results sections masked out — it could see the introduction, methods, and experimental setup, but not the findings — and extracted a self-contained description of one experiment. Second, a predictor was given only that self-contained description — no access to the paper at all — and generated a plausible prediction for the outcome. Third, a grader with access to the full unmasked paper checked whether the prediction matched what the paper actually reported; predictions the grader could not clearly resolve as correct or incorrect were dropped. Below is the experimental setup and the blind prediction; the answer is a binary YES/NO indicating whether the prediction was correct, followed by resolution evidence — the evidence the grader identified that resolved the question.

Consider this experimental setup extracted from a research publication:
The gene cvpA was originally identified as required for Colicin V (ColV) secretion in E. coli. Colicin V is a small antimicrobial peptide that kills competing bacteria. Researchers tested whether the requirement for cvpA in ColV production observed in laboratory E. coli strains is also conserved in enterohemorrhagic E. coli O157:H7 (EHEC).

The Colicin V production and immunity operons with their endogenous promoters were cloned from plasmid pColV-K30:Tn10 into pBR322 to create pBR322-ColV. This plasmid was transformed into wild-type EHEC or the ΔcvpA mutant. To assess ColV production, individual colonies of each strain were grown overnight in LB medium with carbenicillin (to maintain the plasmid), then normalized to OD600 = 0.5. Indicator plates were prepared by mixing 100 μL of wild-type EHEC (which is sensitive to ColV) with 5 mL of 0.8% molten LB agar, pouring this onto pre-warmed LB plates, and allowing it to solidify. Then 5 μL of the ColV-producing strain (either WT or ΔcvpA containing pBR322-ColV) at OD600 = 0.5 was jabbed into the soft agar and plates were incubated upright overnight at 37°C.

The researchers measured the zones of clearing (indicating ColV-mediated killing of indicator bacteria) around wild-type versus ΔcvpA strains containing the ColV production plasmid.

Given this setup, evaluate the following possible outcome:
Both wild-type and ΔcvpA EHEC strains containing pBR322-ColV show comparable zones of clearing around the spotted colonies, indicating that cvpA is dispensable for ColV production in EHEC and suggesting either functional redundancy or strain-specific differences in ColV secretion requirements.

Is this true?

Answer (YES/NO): NO